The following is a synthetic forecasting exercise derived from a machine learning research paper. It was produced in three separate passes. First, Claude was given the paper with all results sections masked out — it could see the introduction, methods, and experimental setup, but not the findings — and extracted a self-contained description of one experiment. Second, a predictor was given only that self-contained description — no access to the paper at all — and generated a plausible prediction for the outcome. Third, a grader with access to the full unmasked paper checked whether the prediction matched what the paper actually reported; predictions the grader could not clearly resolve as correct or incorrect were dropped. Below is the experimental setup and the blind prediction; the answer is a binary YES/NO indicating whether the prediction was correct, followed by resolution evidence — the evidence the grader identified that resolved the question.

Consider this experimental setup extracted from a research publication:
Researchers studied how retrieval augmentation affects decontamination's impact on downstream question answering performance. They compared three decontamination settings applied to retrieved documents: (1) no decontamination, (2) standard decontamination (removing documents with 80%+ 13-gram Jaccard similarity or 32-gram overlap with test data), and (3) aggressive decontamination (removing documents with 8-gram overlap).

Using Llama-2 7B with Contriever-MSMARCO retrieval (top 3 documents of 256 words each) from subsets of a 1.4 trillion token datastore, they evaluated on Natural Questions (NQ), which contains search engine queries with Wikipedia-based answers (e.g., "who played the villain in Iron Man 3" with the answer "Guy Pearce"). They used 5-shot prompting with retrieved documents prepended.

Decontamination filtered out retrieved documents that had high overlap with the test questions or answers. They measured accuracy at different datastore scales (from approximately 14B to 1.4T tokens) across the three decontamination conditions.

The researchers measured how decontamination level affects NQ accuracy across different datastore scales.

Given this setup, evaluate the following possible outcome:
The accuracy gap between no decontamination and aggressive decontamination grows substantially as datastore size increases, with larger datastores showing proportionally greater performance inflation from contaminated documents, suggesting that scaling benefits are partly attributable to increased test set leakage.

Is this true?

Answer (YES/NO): NO